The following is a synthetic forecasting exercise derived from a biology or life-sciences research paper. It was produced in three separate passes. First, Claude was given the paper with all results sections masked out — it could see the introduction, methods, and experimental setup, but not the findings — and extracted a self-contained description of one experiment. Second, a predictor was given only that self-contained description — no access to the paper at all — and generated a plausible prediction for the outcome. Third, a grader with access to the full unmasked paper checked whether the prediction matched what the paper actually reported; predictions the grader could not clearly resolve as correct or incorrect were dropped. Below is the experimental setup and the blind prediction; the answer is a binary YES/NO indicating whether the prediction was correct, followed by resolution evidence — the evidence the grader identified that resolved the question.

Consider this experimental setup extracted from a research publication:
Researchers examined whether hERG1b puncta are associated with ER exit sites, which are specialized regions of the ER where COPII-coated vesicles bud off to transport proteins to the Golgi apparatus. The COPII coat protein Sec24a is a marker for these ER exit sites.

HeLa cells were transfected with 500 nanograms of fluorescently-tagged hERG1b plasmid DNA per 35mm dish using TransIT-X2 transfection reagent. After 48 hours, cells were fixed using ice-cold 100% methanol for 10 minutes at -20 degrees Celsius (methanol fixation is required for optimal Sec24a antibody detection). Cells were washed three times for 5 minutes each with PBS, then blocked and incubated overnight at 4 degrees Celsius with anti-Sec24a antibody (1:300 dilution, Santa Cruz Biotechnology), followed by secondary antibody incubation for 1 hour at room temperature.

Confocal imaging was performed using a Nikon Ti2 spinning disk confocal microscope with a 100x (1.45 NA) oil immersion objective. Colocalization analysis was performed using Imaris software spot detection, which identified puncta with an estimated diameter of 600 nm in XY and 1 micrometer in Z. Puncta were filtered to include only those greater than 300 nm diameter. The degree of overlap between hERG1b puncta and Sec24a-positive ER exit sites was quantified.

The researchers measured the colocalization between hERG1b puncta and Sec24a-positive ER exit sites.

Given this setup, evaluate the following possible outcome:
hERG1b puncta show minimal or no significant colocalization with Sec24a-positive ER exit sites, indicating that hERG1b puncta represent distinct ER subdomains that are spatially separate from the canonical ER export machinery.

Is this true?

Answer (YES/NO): YES